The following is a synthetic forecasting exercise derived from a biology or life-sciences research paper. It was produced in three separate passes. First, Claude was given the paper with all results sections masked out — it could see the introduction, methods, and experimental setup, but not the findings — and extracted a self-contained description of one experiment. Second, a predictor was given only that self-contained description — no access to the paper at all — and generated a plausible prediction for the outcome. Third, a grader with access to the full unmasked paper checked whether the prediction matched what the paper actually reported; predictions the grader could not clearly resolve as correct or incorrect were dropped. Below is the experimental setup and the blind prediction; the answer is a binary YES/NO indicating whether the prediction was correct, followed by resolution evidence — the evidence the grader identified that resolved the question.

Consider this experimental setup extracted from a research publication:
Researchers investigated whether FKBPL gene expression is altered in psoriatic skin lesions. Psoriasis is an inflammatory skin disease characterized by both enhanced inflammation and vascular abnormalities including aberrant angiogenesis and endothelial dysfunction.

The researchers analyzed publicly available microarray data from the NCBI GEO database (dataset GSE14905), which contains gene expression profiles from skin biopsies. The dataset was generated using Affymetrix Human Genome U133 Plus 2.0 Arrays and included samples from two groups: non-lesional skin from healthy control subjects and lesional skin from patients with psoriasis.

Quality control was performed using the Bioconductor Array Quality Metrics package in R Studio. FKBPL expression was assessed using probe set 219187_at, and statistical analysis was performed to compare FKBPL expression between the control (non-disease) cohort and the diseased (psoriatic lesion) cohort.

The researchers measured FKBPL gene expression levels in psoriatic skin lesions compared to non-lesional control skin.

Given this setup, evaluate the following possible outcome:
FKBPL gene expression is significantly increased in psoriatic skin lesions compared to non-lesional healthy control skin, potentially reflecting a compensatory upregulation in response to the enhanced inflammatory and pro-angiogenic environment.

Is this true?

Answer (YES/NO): NO